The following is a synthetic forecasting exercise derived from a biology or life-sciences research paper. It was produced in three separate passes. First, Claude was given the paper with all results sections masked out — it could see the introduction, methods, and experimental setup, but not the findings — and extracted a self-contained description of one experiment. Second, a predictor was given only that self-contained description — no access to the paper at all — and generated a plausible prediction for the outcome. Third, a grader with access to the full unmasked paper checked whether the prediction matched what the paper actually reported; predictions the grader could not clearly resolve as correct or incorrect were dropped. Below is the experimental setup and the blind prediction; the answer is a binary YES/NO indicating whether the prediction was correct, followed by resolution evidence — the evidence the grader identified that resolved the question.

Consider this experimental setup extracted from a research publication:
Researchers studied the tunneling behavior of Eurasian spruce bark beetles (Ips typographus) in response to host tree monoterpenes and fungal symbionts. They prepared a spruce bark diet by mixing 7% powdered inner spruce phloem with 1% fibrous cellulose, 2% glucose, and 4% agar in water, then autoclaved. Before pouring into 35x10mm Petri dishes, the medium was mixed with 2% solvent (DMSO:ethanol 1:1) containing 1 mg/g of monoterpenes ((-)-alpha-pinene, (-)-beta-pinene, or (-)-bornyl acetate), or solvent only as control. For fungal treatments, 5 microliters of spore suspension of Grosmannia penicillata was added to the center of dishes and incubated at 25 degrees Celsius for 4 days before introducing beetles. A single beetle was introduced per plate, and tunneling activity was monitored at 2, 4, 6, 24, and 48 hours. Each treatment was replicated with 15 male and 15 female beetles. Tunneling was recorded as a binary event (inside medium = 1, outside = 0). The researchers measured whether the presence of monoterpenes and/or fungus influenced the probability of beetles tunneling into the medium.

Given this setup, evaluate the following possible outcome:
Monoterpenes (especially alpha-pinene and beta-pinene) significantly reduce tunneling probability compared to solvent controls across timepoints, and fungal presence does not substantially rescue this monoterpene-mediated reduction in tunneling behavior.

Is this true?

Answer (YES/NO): NO